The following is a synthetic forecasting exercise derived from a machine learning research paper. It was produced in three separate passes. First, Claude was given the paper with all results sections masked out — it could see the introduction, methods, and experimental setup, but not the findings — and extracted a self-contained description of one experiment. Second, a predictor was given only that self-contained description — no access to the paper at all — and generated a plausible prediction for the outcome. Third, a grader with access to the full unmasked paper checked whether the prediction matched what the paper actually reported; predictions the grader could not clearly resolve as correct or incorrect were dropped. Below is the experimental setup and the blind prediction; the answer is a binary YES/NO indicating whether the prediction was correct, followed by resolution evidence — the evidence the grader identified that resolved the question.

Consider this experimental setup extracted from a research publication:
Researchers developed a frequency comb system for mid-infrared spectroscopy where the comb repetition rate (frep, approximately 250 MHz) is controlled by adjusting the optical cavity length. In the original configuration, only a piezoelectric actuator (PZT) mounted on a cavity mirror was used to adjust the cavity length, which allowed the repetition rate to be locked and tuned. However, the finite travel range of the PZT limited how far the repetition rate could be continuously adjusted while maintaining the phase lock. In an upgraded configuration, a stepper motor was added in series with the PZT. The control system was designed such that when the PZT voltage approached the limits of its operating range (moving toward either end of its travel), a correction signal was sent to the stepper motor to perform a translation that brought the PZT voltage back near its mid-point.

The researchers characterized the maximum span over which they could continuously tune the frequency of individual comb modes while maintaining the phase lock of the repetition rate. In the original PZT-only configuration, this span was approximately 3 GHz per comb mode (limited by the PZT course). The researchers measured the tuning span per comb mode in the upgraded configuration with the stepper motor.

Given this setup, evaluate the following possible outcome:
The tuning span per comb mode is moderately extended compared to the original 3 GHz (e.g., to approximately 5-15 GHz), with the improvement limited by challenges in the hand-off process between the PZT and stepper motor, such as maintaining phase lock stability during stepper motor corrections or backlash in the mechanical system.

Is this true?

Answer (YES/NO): NO